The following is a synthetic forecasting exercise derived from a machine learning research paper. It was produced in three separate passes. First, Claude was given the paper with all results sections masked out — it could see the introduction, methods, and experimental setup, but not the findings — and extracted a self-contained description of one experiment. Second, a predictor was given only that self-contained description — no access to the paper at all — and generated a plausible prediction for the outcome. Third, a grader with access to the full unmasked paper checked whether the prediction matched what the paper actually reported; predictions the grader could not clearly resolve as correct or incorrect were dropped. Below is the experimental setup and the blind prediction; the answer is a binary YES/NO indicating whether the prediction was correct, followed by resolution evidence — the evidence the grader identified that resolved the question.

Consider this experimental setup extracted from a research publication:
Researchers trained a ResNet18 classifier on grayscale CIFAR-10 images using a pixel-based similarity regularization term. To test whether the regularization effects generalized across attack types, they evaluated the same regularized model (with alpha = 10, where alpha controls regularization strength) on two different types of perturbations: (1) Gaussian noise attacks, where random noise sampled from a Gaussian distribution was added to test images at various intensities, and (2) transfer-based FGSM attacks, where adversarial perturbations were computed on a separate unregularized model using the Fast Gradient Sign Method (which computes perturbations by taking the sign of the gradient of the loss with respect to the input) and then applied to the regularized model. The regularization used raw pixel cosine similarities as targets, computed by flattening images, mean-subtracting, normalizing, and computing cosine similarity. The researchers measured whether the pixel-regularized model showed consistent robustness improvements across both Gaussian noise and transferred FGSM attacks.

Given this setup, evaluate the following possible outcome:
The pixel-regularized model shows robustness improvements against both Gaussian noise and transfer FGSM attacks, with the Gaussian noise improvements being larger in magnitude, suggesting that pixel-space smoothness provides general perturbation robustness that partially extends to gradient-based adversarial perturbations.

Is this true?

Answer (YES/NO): NO